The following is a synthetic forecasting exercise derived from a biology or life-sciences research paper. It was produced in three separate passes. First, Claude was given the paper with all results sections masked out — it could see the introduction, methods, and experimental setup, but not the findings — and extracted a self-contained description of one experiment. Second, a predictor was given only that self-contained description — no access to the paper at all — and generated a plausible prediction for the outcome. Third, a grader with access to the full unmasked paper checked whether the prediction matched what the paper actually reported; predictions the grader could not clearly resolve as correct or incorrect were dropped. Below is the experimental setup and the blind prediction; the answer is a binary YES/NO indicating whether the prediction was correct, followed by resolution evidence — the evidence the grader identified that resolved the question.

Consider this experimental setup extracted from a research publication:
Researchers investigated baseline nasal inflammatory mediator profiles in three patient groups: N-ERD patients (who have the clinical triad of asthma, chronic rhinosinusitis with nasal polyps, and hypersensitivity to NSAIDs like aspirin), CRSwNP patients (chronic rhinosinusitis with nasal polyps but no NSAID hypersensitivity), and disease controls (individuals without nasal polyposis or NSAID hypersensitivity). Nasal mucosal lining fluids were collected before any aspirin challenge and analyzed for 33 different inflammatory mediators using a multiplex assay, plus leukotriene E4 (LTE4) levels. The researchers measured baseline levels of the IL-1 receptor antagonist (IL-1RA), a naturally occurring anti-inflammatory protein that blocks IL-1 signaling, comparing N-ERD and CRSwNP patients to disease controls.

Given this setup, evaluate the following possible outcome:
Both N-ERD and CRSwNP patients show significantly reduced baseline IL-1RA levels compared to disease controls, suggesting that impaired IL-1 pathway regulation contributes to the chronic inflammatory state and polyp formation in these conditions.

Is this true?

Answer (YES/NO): YES